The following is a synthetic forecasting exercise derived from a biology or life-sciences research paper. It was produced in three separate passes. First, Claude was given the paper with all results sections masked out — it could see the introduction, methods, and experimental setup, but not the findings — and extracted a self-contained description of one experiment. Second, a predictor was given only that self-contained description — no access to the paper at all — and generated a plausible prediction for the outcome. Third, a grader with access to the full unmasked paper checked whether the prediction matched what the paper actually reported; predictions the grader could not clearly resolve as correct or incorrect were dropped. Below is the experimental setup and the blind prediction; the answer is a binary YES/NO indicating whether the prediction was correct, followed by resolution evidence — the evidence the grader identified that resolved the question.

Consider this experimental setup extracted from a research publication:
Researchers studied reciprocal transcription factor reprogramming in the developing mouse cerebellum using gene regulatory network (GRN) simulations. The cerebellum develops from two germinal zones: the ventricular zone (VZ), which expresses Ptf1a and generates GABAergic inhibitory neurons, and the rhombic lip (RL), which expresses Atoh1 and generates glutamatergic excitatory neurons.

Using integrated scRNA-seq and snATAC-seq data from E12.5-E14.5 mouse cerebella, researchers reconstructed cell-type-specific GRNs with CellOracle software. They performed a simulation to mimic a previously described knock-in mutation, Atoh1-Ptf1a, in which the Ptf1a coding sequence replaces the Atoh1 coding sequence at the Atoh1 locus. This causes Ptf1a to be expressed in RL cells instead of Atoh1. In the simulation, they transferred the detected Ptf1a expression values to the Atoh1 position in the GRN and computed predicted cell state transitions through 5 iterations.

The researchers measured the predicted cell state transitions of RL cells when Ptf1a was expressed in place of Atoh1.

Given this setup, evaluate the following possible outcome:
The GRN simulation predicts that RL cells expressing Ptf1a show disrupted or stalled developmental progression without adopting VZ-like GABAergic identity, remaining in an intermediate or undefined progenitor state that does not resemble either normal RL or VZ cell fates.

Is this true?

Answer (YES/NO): NO